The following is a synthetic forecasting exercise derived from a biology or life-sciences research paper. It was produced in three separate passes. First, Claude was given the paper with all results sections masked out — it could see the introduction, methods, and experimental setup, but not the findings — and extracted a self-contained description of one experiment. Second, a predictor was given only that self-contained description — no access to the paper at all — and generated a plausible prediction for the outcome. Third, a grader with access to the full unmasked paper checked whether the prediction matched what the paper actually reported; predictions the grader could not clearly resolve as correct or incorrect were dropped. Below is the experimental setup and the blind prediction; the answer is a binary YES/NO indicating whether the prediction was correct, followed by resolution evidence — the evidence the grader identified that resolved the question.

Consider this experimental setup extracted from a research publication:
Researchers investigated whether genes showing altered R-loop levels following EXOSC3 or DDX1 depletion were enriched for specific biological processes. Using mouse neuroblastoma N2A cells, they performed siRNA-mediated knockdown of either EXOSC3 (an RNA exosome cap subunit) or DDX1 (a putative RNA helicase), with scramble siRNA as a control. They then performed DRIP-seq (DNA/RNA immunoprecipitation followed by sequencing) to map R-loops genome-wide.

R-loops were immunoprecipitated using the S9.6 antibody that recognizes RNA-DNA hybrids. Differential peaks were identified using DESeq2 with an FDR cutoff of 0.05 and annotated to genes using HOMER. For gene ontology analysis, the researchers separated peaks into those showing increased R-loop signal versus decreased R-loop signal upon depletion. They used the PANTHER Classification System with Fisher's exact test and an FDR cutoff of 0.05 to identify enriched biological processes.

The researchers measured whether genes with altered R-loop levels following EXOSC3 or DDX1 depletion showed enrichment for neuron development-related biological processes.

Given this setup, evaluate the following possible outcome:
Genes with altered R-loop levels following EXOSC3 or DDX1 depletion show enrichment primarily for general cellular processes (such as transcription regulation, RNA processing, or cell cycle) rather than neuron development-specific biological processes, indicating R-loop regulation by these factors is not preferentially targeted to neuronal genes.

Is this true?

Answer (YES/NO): NO